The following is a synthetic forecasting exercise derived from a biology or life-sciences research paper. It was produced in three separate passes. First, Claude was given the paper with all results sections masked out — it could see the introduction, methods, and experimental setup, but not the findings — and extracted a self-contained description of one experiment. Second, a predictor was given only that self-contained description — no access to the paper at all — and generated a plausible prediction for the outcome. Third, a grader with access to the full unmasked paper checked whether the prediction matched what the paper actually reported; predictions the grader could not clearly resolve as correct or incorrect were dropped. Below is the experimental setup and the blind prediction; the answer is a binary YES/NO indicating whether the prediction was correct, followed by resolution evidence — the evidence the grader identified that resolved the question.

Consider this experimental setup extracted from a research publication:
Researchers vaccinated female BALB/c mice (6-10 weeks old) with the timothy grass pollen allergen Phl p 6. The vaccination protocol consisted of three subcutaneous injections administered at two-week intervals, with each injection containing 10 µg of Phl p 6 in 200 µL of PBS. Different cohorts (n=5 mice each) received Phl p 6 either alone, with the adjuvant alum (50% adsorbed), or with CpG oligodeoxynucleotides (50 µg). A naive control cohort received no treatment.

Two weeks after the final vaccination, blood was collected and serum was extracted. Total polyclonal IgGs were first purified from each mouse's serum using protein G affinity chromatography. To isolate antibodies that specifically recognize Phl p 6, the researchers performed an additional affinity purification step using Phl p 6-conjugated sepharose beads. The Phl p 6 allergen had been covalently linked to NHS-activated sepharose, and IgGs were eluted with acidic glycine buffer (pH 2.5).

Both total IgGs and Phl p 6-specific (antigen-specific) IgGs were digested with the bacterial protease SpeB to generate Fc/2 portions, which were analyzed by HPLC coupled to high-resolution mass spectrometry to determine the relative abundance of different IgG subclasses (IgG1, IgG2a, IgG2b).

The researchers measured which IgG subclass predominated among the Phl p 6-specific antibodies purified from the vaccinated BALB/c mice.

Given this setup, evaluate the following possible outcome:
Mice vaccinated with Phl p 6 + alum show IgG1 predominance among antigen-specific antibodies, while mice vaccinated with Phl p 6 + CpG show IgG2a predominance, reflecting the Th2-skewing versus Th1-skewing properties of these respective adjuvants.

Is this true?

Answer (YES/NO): NO